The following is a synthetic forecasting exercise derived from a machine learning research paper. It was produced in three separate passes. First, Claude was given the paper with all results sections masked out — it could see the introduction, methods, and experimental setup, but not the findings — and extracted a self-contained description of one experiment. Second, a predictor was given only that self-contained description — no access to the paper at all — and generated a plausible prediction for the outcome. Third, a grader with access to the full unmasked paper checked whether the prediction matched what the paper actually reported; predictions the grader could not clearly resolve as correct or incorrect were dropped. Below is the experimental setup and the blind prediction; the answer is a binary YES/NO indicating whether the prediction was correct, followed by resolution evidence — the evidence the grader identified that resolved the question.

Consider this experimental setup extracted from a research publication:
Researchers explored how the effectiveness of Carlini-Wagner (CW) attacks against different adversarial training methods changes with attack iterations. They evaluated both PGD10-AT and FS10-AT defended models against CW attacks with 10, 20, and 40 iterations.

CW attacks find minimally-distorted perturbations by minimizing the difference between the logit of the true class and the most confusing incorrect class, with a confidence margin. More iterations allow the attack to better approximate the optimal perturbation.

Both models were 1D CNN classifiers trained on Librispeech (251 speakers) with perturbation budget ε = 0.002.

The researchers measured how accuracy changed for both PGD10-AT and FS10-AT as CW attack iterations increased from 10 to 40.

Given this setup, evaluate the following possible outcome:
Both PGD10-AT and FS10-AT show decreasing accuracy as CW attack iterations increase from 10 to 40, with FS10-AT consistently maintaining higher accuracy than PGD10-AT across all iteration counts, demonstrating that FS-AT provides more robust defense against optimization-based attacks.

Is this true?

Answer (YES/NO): NO